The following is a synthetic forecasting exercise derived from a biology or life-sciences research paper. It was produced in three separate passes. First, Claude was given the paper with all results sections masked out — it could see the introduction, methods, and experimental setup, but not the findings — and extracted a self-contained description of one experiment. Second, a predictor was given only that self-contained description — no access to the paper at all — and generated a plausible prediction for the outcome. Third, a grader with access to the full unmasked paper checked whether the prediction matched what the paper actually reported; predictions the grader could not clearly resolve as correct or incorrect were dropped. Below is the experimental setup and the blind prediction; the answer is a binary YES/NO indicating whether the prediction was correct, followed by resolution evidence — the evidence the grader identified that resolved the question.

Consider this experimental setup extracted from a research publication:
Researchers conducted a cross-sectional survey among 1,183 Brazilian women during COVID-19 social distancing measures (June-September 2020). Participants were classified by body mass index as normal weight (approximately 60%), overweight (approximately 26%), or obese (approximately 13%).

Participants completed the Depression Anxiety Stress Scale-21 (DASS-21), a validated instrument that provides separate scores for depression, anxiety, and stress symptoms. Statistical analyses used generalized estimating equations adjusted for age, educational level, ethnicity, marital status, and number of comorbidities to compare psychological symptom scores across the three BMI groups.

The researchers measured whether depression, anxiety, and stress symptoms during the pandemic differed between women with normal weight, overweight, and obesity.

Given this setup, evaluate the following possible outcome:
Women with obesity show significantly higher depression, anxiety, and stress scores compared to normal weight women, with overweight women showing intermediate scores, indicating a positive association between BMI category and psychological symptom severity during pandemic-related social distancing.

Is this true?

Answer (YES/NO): NO